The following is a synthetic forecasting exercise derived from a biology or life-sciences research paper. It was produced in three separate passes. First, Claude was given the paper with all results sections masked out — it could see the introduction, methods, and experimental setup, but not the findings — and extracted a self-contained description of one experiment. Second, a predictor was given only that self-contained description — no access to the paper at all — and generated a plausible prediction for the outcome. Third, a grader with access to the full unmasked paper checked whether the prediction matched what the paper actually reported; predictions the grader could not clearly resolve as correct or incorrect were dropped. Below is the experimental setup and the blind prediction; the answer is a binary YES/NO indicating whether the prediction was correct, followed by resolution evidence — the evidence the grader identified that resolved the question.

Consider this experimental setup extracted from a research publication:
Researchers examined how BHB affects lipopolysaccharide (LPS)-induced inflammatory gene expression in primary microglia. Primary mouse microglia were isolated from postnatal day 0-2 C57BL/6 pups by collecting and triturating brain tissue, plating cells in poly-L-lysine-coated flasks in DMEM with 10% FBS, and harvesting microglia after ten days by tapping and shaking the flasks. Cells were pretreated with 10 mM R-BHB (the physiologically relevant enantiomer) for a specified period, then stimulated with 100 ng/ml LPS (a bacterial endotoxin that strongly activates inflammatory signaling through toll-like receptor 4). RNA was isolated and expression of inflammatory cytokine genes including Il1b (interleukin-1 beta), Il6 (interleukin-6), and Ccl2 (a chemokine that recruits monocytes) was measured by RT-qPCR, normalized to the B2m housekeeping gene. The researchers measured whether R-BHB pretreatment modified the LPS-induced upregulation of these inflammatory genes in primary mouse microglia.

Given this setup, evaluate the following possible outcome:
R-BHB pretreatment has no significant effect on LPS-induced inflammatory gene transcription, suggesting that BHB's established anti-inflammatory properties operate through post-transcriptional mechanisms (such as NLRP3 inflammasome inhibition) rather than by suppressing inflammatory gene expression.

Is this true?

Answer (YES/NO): NO